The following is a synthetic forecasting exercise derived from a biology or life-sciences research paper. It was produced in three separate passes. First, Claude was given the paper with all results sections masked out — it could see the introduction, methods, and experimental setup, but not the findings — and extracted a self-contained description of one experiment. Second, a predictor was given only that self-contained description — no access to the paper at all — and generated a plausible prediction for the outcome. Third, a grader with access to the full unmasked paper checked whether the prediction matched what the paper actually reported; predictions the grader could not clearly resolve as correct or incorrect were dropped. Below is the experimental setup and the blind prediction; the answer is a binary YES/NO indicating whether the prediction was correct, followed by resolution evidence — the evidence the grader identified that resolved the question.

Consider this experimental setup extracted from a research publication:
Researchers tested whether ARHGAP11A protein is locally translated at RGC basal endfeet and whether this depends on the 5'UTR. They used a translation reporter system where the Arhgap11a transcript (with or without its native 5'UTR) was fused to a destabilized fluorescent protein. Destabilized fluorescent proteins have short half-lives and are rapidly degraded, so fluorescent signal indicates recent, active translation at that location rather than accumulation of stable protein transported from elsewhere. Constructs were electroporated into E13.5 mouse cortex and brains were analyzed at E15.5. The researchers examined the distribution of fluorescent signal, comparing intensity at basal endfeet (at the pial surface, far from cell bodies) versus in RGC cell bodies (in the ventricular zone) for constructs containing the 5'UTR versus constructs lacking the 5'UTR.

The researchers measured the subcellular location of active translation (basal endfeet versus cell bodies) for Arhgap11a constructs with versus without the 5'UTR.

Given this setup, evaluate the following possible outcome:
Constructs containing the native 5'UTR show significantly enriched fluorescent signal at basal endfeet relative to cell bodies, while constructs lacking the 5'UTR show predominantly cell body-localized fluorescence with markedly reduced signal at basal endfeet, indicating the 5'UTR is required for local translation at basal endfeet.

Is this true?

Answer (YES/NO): YES